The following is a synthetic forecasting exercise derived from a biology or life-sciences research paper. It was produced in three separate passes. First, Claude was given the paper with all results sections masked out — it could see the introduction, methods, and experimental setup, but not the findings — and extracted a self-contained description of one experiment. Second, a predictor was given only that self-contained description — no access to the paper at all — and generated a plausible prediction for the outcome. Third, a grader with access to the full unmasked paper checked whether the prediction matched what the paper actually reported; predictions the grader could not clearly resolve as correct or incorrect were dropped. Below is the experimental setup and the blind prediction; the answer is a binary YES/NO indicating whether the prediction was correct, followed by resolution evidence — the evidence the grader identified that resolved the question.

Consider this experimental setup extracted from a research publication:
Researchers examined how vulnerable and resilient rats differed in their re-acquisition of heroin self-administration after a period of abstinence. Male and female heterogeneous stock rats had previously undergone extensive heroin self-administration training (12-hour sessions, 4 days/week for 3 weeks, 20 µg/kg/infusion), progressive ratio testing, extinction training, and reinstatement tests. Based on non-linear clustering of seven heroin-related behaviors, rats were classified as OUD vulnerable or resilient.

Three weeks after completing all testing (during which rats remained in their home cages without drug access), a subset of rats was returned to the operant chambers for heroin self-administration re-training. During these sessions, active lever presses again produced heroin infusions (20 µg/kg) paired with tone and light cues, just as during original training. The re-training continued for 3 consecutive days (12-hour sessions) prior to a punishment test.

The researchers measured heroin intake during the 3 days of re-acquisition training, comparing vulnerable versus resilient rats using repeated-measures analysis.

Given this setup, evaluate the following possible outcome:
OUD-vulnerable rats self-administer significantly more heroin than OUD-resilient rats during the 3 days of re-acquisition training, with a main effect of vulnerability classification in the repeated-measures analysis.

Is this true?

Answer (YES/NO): NO